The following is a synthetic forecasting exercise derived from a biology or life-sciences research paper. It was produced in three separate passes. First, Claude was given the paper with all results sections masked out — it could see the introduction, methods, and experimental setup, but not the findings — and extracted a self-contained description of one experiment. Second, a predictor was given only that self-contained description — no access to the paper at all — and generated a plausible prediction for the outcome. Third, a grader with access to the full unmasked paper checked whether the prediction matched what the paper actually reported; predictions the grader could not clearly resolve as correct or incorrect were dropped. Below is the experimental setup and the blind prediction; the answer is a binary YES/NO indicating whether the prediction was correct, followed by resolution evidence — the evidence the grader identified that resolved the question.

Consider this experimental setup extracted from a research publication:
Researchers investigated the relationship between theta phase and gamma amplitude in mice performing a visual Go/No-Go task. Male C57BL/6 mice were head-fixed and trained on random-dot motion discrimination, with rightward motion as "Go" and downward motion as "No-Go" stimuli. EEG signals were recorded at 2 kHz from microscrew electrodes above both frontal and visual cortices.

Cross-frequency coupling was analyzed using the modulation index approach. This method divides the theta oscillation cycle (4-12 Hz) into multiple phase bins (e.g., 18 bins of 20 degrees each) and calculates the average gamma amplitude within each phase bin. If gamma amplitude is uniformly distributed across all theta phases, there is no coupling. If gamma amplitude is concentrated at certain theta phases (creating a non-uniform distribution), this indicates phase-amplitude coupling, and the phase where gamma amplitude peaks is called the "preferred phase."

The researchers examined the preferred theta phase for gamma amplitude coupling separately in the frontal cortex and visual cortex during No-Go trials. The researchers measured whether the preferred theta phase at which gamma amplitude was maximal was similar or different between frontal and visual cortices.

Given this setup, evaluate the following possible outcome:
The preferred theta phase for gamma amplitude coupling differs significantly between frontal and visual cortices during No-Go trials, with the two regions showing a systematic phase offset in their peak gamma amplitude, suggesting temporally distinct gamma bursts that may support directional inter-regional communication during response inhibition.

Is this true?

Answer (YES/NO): YES